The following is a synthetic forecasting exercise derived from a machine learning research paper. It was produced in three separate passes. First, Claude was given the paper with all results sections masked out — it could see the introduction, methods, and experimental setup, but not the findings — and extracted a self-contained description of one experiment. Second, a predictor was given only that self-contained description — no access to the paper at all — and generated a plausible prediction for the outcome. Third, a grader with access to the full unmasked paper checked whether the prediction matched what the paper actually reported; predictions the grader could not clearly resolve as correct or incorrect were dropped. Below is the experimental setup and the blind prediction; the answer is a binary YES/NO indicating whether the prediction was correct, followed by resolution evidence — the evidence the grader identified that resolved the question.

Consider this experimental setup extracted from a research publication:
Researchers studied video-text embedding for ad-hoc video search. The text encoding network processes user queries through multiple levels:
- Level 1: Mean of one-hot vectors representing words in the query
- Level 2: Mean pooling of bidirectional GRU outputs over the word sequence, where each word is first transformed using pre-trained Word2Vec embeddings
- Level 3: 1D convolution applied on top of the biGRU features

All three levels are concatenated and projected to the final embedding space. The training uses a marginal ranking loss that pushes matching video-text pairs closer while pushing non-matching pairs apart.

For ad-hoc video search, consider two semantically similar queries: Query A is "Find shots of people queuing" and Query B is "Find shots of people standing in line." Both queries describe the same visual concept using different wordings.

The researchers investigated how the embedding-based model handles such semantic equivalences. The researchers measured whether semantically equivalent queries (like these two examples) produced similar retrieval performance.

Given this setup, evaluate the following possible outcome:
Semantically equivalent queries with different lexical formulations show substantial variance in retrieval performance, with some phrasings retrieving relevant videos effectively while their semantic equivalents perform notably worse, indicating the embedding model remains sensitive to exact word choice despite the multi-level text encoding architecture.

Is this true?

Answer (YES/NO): YES